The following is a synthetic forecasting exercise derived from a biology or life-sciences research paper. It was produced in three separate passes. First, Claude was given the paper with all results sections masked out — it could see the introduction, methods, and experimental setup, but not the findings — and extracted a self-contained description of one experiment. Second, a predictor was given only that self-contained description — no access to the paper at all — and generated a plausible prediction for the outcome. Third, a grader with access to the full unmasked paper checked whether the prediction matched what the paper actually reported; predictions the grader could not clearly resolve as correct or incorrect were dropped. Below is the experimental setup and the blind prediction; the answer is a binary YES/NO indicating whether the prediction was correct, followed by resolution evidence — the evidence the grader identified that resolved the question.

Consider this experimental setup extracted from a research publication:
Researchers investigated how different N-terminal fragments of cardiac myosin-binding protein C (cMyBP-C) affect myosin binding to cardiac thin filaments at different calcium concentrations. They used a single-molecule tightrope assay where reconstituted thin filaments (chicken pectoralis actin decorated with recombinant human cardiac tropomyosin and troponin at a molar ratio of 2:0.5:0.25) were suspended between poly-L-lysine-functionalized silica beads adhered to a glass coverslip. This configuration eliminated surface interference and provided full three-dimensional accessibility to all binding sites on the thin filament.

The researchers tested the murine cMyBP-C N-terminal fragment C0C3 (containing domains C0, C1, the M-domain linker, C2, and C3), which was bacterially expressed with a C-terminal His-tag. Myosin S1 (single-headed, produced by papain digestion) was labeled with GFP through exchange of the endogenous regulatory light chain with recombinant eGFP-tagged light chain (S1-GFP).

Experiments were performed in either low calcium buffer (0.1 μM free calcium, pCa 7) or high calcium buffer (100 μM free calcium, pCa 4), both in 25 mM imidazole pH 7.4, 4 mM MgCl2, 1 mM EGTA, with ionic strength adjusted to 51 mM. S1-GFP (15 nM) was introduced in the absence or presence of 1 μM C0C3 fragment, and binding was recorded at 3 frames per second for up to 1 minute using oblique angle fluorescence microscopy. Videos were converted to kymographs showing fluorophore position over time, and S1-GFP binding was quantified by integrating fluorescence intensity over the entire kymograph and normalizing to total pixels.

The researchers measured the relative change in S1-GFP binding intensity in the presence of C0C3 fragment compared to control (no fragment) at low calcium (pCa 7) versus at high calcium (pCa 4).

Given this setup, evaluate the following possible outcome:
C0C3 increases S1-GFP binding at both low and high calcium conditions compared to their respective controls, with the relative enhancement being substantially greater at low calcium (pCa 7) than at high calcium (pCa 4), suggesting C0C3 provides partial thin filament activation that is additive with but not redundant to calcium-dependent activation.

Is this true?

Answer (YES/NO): NO